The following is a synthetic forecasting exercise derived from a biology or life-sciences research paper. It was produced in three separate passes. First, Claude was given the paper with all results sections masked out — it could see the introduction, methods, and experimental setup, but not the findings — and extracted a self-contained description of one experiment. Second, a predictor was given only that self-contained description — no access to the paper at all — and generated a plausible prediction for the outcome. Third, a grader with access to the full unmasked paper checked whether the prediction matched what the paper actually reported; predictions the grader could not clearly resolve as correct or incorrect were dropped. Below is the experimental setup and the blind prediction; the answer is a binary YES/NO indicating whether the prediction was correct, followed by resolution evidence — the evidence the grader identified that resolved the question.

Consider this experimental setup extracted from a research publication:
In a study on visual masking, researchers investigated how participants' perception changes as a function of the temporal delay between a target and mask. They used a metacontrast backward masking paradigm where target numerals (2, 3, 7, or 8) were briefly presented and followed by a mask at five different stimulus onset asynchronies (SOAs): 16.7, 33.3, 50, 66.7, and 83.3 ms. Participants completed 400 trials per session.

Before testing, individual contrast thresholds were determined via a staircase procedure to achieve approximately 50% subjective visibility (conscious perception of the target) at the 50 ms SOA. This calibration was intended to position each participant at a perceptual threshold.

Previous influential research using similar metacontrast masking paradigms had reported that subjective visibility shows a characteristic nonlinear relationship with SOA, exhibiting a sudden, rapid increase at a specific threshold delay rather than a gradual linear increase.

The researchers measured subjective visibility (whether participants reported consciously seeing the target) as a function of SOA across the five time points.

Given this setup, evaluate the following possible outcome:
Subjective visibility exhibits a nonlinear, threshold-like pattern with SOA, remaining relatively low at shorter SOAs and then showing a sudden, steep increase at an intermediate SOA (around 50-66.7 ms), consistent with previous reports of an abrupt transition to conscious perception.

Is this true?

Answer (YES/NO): NO